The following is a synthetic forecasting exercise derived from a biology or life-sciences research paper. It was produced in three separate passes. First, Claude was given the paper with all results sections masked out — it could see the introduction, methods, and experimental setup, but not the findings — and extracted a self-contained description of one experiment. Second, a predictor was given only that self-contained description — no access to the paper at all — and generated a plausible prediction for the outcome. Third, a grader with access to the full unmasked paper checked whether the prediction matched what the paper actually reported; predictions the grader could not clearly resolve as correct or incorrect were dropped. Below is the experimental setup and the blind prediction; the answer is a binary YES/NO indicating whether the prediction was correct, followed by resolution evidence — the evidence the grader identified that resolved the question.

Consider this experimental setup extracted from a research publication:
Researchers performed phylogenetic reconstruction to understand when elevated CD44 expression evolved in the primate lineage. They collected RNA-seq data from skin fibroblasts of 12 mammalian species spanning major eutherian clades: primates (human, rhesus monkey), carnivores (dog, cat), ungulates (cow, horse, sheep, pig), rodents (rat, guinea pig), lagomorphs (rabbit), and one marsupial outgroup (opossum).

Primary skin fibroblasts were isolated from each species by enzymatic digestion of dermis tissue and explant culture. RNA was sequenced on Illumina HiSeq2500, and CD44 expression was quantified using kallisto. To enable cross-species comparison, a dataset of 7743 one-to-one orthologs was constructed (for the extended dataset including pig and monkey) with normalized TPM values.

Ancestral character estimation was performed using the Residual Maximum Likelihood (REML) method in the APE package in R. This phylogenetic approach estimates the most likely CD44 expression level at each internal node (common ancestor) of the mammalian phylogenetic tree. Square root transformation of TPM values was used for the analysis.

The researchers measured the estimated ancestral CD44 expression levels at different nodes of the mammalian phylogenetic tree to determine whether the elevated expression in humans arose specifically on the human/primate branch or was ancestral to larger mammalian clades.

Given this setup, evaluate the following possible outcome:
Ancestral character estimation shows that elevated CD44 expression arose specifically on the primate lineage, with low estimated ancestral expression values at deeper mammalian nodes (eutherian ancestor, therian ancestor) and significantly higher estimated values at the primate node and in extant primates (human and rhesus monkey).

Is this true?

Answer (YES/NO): YES